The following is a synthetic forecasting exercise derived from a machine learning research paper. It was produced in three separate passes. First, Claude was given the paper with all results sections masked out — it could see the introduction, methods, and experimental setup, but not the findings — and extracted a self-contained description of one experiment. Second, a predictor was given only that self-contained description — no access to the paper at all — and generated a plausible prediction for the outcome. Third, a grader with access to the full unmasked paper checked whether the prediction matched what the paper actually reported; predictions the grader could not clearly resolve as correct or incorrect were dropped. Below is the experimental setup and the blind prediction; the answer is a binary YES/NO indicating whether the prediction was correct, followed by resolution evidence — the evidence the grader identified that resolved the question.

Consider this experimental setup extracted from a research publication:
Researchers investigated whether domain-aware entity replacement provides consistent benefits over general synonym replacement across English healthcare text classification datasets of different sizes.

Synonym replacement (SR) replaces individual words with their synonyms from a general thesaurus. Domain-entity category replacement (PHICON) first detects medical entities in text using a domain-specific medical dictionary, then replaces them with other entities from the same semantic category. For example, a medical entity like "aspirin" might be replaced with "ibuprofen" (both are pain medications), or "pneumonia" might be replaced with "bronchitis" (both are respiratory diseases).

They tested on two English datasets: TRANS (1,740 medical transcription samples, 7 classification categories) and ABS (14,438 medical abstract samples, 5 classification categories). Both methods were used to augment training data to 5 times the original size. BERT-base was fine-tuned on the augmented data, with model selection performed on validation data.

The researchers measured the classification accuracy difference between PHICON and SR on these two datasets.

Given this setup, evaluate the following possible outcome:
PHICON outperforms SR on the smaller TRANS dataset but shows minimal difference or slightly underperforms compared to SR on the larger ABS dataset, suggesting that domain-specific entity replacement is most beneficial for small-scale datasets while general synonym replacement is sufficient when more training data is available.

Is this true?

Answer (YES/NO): YES